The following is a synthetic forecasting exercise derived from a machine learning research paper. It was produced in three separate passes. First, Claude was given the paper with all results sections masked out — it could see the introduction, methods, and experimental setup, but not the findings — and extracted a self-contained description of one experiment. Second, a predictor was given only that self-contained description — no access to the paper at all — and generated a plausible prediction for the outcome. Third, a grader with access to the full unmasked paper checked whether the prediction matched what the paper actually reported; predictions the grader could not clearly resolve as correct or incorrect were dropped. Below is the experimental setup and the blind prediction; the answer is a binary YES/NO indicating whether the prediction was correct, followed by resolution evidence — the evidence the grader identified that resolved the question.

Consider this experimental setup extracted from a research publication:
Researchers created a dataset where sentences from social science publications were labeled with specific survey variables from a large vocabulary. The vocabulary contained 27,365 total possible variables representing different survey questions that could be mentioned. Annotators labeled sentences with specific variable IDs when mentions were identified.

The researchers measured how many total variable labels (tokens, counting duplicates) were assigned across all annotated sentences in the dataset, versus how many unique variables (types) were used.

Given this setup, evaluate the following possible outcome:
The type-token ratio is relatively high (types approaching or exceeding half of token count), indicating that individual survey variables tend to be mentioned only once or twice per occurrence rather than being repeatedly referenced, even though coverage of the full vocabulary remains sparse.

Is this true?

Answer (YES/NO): NO